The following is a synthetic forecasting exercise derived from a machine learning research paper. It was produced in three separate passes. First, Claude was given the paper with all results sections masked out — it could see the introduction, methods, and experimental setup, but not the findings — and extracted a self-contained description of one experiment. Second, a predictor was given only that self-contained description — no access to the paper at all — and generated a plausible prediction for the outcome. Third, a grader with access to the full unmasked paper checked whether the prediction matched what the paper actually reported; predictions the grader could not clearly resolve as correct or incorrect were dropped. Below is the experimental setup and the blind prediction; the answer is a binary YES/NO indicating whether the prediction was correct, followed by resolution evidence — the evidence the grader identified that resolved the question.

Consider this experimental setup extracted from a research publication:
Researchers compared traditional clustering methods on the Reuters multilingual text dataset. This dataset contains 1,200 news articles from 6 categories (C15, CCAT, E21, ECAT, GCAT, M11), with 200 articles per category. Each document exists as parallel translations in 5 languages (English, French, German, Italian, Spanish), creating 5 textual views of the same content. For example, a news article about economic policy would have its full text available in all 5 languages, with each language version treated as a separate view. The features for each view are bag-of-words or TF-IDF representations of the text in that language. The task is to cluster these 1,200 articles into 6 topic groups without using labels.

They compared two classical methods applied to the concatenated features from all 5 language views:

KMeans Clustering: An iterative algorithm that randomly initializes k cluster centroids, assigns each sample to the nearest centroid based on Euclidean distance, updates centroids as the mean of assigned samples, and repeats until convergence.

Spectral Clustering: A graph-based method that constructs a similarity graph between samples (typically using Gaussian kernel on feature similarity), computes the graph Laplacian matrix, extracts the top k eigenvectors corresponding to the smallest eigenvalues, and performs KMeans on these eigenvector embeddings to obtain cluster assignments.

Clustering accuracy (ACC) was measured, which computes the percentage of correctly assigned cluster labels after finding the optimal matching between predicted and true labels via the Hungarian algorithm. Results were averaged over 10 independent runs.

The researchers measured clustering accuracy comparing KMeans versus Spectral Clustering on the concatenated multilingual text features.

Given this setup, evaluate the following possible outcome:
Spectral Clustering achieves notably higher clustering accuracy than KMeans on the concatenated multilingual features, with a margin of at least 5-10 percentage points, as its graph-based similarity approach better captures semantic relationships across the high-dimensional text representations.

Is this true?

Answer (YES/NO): NO